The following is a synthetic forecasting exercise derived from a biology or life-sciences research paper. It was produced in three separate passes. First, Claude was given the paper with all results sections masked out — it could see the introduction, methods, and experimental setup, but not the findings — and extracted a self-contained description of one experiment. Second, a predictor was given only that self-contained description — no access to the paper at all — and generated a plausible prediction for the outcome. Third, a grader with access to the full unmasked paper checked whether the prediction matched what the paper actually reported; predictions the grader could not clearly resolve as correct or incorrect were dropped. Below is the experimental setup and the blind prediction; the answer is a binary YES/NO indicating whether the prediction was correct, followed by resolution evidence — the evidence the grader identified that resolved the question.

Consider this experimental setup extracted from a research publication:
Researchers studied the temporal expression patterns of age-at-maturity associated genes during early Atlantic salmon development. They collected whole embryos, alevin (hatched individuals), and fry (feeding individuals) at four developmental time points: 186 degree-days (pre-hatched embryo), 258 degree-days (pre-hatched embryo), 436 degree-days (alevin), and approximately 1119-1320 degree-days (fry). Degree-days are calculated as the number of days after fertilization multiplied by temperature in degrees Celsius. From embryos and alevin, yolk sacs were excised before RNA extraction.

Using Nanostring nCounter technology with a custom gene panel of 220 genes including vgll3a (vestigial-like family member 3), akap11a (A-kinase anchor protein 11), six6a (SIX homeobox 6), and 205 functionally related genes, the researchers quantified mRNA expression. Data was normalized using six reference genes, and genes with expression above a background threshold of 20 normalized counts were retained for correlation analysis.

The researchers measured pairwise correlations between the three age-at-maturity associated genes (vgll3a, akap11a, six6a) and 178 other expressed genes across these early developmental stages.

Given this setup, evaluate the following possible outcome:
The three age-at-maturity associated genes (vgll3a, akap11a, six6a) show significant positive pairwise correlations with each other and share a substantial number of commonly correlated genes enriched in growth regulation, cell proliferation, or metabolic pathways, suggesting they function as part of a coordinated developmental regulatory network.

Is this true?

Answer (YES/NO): NO